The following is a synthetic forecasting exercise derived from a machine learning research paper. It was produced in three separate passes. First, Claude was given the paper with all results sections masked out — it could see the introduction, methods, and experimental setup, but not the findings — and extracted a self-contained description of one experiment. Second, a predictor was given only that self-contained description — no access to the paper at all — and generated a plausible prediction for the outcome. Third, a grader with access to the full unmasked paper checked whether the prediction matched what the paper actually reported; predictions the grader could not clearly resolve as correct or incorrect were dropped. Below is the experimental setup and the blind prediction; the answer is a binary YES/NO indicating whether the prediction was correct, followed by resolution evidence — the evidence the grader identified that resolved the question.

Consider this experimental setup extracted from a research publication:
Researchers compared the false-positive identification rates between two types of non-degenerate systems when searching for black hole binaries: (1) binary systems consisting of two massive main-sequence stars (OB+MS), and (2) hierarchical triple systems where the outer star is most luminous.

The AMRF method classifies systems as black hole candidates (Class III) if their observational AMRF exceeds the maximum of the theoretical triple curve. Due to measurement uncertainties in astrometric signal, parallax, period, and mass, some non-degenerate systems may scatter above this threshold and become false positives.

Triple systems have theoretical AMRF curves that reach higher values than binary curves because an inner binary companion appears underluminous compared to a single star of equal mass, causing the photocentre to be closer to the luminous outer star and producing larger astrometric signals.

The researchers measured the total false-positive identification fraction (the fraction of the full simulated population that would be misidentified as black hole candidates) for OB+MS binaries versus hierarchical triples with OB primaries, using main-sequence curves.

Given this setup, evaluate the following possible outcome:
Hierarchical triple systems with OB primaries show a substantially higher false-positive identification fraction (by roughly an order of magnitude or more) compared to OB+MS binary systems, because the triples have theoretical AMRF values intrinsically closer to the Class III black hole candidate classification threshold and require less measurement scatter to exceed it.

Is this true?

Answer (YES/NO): NO